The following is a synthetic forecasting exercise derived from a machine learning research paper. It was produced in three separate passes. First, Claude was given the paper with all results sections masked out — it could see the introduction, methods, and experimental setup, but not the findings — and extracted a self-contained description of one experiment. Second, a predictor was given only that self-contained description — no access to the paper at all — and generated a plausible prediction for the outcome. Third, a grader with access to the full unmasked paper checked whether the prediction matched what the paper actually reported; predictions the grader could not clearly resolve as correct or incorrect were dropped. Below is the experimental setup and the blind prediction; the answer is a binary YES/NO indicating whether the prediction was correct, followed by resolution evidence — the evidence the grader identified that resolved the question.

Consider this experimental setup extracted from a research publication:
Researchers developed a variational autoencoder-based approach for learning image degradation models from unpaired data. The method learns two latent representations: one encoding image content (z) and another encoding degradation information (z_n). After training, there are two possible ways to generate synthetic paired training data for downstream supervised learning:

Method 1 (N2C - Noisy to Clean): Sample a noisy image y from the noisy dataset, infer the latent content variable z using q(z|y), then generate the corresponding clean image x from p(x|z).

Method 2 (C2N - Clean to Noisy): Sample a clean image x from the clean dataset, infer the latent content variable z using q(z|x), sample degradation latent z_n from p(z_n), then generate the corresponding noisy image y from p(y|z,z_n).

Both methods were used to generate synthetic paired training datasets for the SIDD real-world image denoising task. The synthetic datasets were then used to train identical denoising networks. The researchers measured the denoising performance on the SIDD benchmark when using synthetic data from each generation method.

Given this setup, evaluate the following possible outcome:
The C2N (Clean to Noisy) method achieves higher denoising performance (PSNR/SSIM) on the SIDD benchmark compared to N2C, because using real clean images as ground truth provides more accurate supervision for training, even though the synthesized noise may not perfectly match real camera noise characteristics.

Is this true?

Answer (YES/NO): YES